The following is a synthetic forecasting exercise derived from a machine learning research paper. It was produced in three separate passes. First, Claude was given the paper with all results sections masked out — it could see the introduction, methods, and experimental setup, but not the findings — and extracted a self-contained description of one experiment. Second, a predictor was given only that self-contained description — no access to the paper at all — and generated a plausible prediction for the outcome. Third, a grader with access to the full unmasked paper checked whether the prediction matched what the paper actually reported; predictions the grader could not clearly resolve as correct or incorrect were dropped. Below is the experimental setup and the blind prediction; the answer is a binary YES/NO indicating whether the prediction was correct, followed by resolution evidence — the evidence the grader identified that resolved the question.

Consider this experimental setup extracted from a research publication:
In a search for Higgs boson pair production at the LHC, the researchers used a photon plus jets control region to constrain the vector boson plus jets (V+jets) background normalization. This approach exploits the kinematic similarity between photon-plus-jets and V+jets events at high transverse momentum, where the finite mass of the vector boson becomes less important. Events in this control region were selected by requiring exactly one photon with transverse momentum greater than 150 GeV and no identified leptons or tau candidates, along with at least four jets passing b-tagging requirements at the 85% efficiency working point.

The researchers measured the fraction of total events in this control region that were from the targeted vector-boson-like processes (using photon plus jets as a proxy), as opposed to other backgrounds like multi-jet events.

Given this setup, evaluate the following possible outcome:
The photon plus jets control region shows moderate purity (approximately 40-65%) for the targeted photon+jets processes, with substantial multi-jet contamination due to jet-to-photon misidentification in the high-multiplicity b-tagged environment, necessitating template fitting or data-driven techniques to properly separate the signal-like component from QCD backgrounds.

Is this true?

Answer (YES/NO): NO